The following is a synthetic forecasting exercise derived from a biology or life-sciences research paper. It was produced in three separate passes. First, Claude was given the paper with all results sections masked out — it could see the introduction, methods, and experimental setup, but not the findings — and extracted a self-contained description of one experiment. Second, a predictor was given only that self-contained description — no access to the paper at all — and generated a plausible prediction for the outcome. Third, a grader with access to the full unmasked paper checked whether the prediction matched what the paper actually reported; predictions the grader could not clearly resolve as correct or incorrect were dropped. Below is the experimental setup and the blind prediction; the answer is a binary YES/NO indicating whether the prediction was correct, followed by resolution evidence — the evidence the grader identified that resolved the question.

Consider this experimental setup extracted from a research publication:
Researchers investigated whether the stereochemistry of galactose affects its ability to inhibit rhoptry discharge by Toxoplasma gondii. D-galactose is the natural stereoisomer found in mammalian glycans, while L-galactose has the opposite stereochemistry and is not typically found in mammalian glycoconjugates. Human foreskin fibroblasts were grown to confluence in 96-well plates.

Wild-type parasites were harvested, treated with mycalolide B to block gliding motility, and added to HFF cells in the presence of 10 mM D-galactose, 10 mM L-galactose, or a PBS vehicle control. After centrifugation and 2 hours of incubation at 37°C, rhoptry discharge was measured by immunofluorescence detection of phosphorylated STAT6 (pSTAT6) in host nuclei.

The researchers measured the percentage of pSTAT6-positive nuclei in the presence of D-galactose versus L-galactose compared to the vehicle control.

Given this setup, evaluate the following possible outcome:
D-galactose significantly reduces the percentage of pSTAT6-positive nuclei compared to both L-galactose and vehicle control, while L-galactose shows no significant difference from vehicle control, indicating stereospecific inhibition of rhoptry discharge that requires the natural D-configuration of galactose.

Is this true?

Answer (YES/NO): YES